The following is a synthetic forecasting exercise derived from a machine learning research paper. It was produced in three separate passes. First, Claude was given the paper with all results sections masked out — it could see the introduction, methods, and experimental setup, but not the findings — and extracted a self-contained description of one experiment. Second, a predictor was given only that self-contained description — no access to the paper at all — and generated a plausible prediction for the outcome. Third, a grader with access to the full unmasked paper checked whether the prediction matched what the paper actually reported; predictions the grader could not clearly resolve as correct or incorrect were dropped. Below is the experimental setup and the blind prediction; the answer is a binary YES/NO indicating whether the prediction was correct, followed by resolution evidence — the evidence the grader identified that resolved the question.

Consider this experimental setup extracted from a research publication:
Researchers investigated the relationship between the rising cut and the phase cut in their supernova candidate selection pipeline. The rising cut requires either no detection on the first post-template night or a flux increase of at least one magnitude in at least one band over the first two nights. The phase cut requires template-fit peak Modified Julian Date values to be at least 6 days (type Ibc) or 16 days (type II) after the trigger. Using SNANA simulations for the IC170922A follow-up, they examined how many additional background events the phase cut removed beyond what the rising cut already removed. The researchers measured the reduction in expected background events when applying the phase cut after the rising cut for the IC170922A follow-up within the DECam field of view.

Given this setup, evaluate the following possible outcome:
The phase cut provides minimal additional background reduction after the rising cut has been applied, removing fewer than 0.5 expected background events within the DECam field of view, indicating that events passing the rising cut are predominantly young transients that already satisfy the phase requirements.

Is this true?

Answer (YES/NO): NO